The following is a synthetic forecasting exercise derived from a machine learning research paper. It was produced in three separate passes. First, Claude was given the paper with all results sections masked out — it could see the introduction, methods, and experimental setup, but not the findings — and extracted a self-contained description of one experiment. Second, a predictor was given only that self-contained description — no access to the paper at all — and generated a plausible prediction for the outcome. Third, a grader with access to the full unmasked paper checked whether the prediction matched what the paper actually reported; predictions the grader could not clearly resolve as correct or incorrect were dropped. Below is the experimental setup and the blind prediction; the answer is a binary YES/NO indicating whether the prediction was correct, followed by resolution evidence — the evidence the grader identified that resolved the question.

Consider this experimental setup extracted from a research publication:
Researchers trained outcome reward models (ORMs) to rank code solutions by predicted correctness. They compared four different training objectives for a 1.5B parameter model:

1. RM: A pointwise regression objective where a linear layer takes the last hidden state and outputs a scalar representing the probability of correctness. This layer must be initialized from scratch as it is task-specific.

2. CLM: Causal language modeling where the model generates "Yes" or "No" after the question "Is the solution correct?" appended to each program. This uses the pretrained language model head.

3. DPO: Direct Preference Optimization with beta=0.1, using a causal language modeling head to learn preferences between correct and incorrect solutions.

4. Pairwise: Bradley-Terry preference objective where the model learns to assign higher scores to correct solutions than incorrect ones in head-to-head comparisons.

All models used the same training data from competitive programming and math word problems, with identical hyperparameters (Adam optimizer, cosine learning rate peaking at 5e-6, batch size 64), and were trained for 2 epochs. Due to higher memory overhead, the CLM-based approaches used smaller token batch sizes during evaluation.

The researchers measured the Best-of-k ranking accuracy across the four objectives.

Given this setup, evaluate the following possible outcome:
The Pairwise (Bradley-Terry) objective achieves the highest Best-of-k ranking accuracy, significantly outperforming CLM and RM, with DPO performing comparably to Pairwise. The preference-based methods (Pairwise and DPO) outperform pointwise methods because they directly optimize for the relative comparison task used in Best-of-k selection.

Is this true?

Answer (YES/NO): NO